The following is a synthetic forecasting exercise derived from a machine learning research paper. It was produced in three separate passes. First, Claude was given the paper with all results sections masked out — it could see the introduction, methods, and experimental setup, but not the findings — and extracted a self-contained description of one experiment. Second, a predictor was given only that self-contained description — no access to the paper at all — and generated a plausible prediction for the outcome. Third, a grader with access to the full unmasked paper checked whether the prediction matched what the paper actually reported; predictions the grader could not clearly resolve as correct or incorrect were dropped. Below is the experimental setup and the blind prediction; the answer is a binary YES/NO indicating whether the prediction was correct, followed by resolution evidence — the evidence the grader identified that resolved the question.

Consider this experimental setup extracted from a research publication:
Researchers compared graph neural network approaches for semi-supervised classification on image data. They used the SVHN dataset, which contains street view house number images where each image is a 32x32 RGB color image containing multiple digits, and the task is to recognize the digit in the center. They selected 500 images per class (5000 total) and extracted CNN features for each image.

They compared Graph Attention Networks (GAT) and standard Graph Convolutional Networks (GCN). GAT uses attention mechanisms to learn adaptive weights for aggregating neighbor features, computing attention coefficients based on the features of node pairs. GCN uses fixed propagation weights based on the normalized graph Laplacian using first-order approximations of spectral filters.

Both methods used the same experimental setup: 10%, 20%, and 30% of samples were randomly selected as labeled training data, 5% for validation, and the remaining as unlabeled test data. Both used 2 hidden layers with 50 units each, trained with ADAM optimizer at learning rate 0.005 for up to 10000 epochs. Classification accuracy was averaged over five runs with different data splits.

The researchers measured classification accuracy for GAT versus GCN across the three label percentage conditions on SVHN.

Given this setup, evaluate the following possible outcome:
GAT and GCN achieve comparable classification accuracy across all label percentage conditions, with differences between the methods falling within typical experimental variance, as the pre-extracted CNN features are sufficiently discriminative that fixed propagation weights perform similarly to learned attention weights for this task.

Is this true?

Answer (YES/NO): NO